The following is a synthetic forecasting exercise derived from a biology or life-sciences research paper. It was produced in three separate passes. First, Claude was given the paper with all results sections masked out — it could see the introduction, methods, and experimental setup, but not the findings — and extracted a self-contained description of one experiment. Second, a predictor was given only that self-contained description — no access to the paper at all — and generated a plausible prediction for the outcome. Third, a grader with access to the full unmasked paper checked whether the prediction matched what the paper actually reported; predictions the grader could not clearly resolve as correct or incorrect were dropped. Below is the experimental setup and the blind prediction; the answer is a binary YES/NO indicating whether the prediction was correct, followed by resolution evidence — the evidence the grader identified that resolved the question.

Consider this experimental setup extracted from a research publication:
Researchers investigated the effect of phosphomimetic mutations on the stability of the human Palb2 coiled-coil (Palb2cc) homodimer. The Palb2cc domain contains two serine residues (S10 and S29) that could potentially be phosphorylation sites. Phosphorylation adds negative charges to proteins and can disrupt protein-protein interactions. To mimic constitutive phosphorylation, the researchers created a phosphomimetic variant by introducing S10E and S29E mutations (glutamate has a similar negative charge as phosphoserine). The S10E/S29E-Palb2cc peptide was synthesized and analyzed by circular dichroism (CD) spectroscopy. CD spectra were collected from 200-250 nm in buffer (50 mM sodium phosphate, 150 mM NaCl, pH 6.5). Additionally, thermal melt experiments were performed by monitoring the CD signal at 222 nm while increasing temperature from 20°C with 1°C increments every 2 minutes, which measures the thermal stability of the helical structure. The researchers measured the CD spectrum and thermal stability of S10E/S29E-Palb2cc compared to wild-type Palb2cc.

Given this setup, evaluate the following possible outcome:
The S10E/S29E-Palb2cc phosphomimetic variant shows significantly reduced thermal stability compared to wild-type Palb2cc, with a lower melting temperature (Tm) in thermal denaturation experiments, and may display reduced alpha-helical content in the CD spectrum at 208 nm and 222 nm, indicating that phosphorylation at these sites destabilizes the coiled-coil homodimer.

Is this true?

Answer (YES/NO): NO